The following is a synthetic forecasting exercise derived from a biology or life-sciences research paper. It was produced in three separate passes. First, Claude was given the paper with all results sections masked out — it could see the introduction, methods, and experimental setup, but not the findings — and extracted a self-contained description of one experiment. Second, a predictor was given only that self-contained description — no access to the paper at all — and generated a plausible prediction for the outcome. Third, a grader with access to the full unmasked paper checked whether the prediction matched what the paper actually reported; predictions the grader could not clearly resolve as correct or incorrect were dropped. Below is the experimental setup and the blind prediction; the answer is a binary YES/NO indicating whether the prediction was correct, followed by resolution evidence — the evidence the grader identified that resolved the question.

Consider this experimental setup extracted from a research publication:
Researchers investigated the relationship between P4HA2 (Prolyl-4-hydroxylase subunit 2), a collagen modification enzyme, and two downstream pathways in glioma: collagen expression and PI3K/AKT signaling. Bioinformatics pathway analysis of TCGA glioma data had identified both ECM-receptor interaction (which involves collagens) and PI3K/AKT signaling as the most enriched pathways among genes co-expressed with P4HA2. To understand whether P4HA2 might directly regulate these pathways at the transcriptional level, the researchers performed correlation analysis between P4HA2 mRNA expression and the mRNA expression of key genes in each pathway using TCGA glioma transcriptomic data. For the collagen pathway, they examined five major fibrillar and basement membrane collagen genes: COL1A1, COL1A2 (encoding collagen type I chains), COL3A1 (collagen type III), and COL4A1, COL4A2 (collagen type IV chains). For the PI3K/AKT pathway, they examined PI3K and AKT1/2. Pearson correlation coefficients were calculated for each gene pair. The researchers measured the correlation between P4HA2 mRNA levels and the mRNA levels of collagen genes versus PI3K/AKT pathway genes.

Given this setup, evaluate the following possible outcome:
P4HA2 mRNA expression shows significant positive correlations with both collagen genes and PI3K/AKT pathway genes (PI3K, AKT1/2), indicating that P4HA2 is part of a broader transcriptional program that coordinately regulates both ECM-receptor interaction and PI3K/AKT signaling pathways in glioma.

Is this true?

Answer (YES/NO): NO